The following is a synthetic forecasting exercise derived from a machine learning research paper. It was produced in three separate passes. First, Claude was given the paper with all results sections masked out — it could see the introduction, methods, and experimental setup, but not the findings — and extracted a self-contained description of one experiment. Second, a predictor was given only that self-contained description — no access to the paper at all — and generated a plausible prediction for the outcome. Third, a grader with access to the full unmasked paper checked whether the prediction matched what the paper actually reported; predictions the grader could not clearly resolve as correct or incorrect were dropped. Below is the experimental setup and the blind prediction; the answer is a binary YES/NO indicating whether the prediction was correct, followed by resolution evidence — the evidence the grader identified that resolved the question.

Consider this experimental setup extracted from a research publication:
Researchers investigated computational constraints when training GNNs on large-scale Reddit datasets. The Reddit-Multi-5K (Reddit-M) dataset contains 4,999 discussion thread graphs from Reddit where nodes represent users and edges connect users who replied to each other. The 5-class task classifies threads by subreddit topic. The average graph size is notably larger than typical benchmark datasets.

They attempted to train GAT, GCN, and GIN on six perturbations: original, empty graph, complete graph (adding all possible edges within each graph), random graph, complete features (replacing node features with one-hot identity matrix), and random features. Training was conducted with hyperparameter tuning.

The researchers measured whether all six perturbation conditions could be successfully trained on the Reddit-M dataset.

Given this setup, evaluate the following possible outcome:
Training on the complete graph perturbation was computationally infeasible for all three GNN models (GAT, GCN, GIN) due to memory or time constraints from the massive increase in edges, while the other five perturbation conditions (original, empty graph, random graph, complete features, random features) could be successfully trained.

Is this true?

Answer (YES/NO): NO